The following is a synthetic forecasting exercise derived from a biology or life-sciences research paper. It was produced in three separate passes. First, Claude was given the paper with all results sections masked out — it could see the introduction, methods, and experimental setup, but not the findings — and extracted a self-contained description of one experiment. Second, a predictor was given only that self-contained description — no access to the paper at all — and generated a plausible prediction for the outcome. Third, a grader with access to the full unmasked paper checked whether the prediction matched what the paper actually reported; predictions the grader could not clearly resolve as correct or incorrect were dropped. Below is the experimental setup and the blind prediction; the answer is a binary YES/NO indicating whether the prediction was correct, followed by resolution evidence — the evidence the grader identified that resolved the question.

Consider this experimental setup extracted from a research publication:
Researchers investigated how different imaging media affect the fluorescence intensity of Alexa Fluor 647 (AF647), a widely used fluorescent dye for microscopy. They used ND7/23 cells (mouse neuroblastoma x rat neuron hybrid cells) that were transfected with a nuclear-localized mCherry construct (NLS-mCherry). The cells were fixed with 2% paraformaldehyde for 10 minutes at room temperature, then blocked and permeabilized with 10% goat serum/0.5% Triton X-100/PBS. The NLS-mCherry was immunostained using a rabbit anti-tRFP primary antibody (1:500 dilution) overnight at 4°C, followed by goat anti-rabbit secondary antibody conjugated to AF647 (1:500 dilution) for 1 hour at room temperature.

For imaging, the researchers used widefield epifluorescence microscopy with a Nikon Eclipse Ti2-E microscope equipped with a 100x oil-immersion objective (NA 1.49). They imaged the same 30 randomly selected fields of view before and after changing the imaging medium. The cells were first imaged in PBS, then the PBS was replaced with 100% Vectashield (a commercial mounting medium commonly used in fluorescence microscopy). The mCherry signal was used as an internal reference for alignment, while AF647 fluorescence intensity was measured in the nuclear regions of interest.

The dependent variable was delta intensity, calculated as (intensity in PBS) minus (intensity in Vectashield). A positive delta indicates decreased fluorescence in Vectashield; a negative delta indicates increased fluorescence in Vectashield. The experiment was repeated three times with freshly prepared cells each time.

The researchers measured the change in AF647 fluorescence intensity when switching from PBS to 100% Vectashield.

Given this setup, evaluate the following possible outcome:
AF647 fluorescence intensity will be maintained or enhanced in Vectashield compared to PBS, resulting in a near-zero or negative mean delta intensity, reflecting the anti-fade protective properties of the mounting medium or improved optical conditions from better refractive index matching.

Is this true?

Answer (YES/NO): NO